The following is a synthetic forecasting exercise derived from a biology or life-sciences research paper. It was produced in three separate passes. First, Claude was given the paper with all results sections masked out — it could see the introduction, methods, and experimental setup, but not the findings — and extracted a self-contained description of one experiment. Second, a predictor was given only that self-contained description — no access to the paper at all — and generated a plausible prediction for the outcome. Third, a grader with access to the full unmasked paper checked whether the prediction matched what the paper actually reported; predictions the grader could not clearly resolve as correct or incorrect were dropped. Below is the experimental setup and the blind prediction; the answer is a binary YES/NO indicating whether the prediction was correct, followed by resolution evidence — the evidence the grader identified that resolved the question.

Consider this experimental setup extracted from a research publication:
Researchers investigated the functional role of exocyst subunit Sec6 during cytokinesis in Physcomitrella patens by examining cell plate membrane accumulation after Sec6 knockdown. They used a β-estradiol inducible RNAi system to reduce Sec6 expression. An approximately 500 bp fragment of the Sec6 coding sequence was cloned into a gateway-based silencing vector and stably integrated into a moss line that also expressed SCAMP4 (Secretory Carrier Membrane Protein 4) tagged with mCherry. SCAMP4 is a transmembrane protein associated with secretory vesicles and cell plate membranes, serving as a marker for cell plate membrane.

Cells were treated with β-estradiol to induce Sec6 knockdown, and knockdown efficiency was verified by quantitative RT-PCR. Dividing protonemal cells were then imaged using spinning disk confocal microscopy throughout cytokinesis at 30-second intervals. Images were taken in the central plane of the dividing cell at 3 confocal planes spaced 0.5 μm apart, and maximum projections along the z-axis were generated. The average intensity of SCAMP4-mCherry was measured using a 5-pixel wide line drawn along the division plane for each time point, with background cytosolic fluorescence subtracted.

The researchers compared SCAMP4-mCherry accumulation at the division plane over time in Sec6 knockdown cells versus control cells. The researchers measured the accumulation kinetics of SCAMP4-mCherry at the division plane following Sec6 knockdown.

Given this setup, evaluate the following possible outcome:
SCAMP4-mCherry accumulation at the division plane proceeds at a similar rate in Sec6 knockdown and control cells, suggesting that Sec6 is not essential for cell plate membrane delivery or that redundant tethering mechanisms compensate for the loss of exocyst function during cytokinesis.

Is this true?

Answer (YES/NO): NO